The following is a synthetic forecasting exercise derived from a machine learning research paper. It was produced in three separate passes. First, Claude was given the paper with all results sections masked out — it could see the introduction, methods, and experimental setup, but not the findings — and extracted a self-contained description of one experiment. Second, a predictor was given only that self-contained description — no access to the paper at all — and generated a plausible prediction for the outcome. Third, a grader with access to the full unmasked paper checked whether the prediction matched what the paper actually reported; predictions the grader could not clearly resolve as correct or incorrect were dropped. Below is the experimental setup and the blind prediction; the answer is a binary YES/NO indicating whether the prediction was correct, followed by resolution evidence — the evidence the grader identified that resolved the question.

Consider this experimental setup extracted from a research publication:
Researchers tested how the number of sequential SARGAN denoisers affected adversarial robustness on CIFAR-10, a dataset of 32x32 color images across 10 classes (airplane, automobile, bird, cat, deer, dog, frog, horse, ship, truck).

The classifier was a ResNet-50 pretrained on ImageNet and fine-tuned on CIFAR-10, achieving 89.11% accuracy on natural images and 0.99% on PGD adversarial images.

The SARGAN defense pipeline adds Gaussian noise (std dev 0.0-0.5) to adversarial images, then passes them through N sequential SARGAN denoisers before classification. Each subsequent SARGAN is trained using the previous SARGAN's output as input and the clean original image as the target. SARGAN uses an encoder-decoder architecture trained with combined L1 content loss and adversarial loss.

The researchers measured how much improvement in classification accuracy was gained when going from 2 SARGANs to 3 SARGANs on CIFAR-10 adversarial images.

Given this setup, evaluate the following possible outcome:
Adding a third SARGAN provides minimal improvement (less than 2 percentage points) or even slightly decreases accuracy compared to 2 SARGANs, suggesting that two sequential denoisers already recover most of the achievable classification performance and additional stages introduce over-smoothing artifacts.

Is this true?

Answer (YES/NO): YES